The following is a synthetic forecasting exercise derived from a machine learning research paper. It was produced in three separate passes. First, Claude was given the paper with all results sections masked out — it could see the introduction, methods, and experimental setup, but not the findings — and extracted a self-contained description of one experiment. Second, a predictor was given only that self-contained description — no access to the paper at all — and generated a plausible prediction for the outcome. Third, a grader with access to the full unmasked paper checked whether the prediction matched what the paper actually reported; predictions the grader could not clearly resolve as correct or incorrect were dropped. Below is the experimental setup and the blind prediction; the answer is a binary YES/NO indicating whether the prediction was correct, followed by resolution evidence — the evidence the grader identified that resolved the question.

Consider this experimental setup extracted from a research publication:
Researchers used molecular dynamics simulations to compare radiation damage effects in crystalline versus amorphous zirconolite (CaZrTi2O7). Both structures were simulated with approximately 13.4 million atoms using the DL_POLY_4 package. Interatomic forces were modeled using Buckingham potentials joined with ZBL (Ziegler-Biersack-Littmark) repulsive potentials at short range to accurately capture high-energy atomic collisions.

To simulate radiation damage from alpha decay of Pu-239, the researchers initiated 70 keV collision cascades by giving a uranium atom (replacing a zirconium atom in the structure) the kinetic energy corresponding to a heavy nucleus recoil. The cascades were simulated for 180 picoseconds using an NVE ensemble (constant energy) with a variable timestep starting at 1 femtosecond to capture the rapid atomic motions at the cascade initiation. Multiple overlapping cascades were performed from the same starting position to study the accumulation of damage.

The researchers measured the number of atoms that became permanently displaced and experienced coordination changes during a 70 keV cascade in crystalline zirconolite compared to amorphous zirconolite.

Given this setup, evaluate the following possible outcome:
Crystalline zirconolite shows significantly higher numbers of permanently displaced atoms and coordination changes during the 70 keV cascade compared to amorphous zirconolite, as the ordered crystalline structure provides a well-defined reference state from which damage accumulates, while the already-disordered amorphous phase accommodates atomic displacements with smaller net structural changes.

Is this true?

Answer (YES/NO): NO